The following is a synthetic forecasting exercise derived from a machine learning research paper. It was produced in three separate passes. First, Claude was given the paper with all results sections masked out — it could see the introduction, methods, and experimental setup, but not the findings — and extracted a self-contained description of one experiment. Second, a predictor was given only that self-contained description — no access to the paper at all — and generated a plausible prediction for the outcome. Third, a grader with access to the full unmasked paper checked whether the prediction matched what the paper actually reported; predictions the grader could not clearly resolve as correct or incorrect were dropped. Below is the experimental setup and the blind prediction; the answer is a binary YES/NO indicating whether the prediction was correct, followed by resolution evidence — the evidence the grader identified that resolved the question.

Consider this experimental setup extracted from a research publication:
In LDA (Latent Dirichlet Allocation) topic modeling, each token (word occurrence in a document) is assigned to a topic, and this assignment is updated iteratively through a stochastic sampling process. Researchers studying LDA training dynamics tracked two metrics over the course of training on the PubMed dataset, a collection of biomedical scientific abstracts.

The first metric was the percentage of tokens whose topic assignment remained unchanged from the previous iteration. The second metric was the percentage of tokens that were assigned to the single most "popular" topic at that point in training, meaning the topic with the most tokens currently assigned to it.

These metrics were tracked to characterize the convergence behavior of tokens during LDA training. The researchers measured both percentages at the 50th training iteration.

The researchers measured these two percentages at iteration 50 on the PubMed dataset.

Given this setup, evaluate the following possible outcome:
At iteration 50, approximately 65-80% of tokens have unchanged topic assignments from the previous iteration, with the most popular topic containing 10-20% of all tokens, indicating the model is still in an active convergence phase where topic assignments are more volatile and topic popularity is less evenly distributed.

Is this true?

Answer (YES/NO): NO